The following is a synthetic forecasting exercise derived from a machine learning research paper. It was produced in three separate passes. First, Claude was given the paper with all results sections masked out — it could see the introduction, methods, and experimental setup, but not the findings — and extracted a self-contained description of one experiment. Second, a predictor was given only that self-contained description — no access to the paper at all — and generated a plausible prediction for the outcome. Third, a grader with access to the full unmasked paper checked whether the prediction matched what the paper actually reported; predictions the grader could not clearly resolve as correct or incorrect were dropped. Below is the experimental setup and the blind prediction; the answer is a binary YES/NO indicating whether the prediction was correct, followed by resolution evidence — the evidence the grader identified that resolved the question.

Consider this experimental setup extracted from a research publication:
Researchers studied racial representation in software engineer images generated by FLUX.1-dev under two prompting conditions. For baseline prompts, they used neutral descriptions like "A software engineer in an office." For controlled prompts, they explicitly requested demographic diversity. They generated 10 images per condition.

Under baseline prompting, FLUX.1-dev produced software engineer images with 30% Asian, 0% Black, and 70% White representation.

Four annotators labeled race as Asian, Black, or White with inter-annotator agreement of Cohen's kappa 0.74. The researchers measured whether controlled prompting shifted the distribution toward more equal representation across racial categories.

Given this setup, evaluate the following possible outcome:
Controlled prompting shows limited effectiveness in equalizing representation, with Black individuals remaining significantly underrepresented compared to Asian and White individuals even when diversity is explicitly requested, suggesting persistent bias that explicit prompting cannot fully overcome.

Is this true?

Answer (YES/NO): NO